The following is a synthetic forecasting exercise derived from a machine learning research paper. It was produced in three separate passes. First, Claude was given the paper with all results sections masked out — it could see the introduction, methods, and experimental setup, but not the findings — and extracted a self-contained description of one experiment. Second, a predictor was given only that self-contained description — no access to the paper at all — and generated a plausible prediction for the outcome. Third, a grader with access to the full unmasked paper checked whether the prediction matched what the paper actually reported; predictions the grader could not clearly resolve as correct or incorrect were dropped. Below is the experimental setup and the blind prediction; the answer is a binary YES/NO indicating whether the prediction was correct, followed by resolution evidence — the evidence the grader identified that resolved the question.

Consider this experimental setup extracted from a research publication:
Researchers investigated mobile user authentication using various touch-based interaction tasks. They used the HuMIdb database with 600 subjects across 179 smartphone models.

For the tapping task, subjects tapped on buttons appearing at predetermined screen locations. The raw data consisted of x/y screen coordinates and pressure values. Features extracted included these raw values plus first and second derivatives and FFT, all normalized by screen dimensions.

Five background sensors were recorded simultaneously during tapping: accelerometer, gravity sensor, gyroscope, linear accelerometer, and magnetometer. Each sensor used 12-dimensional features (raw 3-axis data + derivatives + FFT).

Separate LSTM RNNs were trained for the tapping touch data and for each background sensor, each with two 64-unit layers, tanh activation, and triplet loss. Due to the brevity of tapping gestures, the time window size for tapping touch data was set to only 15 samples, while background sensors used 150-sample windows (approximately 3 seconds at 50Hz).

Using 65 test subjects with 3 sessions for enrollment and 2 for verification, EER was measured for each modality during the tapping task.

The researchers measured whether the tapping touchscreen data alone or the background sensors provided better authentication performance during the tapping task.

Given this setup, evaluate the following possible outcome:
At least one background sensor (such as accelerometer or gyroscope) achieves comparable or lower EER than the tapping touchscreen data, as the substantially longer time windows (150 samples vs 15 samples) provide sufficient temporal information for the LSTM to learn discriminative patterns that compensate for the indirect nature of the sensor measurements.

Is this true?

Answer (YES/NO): YES